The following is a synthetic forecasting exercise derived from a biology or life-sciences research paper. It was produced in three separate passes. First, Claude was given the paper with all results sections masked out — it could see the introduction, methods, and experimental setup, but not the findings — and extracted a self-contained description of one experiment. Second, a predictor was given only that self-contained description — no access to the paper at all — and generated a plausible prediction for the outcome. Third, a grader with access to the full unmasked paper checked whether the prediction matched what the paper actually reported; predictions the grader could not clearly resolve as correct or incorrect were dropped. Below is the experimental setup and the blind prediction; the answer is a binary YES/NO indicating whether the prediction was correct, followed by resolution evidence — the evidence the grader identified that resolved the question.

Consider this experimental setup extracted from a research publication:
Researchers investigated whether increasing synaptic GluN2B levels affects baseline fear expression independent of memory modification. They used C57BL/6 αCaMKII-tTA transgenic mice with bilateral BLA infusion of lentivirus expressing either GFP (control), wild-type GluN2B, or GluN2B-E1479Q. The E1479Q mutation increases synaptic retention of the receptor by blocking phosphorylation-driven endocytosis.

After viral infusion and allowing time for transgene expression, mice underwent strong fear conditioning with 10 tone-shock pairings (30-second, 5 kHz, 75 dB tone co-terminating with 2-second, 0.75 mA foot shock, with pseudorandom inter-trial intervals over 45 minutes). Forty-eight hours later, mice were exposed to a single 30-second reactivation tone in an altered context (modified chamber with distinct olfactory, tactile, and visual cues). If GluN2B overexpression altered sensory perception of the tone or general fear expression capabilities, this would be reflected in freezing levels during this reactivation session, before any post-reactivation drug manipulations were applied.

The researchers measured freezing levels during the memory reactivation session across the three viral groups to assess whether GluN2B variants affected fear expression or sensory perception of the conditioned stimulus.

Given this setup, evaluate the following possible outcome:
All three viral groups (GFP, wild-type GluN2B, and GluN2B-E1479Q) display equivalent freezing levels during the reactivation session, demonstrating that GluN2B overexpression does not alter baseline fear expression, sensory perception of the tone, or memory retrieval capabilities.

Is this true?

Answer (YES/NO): YES